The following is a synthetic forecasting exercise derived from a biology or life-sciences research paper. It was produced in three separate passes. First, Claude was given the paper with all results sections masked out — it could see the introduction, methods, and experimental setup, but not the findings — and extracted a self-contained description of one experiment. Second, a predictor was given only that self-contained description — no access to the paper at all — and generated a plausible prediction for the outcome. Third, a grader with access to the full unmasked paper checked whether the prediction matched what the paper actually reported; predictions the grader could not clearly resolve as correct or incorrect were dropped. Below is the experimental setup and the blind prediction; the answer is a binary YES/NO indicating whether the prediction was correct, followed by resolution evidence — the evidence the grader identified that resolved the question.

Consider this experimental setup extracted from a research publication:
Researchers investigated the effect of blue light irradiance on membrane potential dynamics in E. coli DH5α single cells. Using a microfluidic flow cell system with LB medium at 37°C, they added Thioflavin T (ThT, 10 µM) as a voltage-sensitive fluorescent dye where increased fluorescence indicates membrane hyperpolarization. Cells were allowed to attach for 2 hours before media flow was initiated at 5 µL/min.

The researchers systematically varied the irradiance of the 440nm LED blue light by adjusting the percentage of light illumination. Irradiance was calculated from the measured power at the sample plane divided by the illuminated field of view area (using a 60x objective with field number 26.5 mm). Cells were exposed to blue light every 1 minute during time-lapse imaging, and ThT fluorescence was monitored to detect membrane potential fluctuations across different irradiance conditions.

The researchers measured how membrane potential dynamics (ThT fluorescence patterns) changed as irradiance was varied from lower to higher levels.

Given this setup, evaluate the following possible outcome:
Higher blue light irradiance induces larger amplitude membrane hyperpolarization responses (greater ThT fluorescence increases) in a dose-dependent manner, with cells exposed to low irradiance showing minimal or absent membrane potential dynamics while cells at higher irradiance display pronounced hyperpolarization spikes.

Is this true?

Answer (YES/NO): NO